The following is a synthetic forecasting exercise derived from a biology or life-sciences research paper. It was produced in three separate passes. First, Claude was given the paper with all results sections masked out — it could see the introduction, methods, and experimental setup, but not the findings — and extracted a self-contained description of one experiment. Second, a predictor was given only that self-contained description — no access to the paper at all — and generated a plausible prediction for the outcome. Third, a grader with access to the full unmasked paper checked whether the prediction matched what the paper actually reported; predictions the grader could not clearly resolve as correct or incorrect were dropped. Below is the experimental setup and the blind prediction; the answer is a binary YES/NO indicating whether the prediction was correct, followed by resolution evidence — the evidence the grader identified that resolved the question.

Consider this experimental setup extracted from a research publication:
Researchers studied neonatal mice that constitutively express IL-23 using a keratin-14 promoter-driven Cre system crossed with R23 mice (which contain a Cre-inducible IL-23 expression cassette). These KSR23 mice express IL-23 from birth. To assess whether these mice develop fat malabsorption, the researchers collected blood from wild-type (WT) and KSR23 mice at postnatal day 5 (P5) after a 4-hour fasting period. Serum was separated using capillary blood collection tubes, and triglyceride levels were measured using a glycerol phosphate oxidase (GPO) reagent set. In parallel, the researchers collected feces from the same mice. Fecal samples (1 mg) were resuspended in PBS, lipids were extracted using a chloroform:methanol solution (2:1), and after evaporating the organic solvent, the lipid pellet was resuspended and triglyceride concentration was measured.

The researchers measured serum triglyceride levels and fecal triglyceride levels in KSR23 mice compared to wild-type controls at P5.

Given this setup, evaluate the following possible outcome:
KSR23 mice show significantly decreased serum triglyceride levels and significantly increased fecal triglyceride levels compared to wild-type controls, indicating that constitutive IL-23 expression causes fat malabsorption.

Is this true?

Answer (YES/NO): YES